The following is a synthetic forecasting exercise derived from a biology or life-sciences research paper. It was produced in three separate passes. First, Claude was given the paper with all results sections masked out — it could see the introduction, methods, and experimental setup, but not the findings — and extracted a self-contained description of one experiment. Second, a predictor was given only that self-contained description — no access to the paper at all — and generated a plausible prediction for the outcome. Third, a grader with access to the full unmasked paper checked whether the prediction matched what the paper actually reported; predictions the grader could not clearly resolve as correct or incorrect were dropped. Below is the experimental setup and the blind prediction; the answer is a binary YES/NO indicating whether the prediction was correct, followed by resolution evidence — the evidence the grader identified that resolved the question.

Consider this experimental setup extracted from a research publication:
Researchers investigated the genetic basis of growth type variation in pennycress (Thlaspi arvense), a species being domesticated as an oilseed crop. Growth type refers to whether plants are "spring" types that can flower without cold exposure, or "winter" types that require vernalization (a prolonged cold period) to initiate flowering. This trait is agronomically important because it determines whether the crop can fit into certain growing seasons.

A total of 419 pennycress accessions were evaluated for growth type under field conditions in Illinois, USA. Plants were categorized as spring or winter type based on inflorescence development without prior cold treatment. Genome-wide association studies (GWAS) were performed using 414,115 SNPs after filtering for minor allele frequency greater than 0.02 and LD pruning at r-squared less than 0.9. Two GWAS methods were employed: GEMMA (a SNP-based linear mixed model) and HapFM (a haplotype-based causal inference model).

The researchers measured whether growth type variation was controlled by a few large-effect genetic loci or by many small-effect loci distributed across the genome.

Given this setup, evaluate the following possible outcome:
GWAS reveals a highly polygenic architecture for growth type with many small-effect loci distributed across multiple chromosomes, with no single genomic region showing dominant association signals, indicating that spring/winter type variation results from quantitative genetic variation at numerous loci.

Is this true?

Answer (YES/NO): NO